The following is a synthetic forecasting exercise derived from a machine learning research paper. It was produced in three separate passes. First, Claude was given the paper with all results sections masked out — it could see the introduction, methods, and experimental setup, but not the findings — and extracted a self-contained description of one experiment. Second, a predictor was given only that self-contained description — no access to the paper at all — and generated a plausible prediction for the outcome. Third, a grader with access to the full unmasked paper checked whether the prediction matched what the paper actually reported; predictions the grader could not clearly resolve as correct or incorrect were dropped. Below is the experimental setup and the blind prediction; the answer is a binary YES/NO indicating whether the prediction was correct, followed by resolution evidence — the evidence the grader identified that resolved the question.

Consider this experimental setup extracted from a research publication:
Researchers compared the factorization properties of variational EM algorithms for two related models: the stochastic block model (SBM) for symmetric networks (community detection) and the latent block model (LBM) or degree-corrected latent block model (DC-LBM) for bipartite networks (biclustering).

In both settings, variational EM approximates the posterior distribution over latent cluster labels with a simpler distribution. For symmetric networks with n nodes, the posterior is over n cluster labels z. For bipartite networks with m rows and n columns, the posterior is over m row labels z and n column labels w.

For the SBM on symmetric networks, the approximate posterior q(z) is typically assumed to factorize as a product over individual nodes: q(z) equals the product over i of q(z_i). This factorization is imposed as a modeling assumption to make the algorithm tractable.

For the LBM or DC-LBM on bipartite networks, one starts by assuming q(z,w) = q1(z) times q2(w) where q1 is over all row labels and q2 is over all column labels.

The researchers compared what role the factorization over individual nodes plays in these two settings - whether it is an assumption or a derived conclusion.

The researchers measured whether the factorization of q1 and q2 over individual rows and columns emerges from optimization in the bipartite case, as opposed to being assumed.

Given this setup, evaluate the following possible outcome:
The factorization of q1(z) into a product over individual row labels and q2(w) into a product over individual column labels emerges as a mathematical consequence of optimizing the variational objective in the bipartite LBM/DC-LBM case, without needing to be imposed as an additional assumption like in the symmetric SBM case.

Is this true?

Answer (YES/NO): YES